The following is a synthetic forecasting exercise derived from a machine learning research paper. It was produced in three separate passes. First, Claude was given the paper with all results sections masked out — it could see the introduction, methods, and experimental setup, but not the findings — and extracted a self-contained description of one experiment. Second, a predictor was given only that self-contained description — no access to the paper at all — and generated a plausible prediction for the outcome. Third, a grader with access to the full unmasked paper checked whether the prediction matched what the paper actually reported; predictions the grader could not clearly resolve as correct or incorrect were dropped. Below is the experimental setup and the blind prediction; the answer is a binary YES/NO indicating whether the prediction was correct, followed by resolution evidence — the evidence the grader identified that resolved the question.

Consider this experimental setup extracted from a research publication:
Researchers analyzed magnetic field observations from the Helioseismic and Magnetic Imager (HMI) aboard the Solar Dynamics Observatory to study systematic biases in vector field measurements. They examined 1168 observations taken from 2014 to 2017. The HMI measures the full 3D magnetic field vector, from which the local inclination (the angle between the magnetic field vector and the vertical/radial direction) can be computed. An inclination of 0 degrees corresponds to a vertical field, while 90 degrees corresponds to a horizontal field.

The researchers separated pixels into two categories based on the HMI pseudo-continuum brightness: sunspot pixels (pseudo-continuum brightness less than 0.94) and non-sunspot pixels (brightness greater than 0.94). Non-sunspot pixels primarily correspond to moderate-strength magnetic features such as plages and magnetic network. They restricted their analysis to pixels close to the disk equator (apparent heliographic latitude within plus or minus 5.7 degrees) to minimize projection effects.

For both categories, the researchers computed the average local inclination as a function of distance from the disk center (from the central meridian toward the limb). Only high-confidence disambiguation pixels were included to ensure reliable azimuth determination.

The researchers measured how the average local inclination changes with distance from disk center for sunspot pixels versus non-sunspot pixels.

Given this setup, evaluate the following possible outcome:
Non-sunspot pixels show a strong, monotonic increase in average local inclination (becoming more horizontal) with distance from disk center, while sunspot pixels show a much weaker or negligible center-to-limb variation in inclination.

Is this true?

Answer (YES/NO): NO